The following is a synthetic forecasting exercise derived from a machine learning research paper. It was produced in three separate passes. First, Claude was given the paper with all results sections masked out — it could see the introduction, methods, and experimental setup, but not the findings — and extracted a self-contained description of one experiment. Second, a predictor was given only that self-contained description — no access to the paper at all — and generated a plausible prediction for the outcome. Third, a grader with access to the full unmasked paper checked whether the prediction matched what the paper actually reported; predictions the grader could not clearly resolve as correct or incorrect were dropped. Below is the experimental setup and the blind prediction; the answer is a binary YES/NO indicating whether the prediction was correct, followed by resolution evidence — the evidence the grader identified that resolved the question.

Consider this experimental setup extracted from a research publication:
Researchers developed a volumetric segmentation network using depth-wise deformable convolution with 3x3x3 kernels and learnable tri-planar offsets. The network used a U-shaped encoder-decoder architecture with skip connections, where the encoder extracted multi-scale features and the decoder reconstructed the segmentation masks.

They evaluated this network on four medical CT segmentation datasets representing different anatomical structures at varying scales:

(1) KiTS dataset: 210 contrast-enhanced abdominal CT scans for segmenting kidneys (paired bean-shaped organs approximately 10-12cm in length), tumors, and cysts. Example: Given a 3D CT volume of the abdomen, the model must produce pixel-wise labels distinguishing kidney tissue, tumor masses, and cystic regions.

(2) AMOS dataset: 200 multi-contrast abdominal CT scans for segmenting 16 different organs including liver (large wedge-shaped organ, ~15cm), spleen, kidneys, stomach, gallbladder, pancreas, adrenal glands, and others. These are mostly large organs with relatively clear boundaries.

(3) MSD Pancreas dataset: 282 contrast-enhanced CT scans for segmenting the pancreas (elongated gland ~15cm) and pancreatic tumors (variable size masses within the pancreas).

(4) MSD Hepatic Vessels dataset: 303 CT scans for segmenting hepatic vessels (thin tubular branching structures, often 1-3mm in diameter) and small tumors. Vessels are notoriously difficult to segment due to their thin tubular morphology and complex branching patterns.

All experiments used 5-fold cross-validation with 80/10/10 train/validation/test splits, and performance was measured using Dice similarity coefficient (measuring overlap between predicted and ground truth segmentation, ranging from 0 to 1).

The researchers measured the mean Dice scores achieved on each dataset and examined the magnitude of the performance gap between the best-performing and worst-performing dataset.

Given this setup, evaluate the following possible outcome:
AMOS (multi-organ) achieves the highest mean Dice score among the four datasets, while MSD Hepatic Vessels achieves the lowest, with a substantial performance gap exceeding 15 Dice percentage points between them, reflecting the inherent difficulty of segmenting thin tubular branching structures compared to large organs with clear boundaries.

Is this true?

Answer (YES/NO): YES